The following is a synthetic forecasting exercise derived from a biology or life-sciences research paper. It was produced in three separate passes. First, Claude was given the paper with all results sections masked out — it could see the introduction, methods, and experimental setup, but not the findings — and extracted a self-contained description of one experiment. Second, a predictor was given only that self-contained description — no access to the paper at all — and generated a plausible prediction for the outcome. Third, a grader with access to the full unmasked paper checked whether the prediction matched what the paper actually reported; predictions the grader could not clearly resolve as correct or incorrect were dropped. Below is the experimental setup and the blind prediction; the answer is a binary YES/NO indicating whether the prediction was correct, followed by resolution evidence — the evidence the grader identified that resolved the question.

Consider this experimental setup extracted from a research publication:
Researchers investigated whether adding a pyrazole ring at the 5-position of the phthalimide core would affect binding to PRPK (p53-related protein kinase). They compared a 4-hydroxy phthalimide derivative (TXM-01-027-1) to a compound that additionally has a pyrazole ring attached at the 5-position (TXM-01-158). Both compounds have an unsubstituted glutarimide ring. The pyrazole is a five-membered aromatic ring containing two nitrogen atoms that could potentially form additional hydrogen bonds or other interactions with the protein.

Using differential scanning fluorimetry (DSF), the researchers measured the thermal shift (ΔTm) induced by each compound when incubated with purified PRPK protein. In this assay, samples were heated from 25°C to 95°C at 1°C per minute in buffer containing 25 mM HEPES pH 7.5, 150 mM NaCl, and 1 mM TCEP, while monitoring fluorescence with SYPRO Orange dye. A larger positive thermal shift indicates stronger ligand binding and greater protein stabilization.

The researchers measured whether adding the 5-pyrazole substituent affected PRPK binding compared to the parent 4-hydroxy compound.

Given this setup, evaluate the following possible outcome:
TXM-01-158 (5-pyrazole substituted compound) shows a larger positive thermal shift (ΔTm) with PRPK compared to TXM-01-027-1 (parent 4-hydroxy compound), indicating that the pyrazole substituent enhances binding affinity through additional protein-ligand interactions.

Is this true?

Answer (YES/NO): NO